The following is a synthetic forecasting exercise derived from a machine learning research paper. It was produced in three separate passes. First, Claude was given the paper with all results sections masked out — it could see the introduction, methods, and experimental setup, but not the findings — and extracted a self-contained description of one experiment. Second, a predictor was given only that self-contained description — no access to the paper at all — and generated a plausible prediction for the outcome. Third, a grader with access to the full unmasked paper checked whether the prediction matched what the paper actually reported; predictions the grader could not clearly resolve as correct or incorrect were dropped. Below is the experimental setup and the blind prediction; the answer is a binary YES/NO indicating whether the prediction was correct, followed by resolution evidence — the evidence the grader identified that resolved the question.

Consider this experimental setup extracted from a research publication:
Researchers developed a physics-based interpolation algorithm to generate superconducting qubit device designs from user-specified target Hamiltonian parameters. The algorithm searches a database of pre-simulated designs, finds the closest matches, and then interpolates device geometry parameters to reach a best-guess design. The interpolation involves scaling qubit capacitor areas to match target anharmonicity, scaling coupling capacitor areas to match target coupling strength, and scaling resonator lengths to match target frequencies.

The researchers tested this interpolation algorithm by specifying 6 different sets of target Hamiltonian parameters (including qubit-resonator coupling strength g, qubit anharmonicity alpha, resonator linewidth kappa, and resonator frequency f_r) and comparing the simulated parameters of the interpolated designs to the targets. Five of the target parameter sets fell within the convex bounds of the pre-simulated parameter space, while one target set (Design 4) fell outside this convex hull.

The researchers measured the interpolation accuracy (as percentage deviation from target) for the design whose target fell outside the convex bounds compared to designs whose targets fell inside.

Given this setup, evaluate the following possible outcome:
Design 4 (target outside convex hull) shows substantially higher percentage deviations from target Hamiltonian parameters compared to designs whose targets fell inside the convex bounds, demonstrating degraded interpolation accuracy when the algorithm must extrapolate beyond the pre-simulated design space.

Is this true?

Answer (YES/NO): YES